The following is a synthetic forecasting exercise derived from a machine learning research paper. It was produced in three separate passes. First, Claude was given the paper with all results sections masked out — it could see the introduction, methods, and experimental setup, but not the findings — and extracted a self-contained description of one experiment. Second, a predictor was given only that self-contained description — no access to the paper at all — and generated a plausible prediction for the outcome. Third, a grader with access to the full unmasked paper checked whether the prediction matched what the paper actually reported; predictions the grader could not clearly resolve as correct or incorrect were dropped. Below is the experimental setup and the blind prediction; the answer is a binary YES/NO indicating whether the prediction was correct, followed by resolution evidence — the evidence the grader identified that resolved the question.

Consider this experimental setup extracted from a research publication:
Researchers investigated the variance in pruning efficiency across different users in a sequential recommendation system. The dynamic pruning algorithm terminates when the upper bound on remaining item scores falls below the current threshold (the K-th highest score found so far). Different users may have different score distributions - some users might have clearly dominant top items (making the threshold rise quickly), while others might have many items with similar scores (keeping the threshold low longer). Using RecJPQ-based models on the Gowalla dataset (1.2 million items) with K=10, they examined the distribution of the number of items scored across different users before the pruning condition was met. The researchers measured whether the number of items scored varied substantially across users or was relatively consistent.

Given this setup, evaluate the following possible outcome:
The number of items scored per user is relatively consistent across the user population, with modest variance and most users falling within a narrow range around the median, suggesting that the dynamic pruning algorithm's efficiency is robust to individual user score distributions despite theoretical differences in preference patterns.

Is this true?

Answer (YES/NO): NO